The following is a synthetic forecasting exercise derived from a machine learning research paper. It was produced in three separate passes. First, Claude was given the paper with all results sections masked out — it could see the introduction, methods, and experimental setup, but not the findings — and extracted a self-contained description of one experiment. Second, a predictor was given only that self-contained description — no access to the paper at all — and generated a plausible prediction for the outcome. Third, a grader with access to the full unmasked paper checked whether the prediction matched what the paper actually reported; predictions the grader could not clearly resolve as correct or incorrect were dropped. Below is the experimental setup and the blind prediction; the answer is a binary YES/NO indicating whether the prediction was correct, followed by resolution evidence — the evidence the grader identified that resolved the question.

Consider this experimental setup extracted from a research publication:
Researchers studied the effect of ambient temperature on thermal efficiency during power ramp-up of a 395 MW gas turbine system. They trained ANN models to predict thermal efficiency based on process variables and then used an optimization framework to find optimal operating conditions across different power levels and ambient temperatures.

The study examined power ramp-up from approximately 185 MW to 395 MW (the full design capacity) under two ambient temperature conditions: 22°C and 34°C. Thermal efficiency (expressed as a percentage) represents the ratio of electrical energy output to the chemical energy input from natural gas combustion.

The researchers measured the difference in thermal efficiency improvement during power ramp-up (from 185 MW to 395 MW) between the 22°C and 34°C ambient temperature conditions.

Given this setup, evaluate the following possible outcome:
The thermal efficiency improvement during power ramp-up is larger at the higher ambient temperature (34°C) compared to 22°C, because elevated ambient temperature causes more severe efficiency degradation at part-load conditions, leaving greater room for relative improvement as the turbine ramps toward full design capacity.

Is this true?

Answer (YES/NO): NO